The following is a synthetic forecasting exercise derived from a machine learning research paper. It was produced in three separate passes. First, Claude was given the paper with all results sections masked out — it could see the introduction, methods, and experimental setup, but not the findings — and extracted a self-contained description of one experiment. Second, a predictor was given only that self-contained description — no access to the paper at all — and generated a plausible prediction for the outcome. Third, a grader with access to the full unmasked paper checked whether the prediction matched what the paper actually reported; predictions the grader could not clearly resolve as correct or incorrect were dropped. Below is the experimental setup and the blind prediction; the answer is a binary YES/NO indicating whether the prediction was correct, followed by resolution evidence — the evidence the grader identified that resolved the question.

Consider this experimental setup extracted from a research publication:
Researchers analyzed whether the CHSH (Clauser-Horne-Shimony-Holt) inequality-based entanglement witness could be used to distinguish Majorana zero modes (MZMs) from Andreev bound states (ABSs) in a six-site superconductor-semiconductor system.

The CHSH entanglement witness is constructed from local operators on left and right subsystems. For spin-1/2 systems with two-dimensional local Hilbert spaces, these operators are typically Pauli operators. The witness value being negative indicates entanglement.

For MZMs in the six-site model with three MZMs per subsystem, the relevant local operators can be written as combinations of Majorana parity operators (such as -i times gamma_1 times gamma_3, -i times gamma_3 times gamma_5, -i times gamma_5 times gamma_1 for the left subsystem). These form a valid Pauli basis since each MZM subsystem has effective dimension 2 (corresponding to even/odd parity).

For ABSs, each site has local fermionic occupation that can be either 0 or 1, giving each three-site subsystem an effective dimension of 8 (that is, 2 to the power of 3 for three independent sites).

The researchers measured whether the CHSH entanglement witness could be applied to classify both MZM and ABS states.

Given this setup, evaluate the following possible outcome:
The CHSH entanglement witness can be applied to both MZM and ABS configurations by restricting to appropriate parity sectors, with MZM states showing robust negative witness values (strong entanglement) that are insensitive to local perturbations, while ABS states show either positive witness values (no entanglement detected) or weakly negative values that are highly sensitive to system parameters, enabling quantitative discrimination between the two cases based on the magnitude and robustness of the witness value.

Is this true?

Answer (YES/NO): NO